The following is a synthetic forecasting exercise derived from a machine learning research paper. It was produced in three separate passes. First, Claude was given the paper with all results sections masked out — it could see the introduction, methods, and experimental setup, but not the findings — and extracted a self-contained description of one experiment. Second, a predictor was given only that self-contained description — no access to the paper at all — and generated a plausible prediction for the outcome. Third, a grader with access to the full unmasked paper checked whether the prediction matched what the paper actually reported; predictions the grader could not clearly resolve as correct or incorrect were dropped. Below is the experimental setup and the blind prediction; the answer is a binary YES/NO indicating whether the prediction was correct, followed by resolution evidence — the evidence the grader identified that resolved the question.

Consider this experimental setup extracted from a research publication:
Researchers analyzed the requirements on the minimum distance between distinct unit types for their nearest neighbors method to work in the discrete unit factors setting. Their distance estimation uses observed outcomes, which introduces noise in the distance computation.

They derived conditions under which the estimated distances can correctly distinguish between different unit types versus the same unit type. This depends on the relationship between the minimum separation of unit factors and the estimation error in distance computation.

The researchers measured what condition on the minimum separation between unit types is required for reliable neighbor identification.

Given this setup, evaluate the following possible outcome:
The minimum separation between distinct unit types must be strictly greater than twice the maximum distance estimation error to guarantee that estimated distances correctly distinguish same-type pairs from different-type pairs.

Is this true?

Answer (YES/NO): NO